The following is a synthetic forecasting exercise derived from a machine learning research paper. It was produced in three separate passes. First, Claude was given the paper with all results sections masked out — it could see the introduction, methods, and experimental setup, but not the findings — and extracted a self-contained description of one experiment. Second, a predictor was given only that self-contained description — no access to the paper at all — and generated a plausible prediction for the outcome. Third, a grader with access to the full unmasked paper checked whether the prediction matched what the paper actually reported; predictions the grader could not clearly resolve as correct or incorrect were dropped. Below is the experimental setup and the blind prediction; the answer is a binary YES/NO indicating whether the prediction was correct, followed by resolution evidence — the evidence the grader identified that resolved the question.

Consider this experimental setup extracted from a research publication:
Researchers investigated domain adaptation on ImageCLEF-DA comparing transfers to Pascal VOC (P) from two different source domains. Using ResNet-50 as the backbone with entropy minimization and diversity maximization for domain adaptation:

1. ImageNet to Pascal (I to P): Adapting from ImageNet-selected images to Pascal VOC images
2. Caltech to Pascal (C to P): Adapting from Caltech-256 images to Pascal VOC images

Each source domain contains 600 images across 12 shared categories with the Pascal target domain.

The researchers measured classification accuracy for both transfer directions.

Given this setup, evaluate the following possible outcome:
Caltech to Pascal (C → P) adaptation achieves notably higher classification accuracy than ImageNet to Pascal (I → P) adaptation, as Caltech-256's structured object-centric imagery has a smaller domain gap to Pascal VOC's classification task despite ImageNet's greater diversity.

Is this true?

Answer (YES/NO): NO